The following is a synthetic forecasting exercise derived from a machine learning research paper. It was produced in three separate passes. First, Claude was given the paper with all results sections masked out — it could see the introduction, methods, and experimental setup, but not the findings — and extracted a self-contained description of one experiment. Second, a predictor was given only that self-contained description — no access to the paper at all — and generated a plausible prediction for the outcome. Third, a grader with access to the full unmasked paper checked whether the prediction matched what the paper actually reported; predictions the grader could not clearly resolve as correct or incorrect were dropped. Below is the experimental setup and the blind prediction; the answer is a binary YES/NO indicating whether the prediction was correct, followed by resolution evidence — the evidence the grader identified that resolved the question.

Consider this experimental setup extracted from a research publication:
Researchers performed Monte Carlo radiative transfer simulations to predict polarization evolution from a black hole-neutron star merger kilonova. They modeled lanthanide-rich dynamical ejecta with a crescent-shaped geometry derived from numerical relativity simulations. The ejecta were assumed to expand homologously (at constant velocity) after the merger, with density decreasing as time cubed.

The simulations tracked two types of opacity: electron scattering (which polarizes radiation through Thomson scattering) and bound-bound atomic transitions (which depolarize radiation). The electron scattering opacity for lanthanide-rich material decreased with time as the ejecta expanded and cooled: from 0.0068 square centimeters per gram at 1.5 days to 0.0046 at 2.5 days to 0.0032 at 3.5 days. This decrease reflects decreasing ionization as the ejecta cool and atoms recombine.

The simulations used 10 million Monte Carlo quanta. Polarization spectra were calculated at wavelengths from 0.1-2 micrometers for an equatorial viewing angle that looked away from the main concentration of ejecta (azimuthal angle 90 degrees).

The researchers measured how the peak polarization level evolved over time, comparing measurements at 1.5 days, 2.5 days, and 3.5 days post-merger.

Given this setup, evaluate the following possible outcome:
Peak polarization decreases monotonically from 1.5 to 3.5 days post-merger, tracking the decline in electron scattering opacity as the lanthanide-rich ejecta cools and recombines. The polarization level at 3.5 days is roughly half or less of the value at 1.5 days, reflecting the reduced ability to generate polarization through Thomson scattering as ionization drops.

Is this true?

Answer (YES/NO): YES